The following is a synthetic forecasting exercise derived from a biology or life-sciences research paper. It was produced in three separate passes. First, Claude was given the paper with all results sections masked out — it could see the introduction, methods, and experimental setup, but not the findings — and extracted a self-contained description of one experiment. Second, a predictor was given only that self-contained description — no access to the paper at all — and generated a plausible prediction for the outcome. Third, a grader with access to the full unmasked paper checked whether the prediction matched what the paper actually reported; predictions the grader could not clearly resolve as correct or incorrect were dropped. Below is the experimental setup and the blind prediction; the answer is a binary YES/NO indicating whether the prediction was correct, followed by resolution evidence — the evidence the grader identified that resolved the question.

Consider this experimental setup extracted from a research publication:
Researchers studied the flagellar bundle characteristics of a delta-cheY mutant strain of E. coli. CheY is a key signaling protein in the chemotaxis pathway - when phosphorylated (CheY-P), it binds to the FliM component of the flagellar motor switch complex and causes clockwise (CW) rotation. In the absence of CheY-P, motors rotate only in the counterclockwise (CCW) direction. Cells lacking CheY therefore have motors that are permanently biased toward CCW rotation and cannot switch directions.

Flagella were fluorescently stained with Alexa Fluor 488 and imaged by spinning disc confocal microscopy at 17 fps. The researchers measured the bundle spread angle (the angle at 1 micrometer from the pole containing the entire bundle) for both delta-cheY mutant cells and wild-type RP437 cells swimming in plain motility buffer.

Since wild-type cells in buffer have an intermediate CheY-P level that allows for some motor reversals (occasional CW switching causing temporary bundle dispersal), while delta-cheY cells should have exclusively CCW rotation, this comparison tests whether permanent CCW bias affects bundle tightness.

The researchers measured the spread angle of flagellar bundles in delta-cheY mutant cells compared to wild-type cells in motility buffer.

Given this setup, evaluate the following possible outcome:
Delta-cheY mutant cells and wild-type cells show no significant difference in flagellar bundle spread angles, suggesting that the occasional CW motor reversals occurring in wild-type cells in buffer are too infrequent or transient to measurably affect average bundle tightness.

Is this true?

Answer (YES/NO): NO